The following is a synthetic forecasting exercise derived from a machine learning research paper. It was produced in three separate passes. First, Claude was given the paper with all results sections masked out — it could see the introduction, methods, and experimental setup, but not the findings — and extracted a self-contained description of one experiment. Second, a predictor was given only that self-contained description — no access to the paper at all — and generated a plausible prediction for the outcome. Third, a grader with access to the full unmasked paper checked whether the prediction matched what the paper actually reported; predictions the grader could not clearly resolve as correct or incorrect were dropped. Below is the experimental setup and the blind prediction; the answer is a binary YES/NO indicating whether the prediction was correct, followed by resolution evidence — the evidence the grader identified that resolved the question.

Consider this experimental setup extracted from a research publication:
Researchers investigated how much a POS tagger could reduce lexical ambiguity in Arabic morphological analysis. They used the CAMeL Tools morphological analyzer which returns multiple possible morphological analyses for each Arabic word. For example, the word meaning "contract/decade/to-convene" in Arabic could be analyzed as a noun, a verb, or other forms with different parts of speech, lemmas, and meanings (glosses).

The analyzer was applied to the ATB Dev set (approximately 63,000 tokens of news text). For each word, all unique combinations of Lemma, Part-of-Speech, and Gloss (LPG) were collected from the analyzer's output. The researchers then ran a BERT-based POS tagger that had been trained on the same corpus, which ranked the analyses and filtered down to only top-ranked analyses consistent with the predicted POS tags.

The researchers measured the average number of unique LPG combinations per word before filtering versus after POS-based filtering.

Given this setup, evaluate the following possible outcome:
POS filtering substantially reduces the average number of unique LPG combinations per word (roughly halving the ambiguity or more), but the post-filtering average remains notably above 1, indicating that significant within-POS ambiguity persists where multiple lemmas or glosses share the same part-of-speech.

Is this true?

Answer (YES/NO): YES